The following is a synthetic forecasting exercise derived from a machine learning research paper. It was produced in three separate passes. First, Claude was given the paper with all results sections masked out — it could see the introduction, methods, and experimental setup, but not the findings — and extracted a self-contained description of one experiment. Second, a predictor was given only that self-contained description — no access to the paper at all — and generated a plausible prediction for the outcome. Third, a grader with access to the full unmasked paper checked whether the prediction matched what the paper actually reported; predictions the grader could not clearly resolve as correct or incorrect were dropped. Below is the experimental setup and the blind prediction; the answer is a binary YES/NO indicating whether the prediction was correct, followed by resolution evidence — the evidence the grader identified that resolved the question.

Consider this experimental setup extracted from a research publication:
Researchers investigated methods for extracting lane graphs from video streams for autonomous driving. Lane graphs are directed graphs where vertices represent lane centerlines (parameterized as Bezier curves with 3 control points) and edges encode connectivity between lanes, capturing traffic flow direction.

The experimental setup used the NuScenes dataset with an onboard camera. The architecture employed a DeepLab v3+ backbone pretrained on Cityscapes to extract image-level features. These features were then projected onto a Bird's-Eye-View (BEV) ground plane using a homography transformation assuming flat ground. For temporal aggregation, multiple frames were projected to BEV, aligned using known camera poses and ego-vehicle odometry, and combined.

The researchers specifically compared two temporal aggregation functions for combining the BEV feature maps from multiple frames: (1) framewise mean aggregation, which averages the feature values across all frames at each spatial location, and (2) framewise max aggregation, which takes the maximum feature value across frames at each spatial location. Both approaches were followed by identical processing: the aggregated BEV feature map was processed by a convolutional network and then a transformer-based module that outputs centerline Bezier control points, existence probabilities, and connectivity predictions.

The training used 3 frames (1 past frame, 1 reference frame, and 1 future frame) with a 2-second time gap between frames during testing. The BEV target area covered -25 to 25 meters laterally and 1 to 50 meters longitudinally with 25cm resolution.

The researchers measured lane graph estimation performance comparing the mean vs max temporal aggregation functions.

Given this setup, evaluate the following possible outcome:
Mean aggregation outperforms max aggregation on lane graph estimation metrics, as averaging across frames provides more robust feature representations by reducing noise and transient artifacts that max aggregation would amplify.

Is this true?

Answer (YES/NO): NO